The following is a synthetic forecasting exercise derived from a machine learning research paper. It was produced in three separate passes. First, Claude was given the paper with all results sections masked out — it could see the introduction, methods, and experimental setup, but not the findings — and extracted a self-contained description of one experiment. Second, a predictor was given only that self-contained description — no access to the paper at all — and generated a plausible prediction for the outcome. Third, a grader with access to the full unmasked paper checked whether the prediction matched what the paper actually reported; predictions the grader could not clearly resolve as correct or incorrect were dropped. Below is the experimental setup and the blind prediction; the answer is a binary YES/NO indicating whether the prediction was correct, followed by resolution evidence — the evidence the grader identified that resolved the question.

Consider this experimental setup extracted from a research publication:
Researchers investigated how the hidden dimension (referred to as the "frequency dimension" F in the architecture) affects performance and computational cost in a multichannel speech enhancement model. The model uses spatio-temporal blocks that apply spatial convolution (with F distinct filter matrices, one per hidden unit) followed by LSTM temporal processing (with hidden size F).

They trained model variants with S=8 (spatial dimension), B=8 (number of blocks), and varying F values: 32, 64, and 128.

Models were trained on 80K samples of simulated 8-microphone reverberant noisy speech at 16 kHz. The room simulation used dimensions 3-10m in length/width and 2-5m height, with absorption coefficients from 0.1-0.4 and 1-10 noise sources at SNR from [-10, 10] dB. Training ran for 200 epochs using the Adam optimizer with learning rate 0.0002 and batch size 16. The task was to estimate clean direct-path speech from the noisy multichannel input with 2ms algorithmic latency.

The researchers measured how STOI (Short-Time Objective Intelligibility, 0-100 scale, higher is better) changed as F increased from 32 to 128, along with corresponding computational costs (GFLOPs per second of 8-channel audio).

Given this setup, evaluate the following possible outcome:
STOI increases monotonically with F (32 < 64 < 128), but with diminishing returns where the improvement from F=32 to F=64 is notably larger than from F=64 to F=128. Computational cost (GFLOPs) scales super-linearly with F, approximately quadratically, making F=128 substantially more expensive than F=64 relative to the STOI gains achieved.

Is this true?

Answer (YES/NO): NO